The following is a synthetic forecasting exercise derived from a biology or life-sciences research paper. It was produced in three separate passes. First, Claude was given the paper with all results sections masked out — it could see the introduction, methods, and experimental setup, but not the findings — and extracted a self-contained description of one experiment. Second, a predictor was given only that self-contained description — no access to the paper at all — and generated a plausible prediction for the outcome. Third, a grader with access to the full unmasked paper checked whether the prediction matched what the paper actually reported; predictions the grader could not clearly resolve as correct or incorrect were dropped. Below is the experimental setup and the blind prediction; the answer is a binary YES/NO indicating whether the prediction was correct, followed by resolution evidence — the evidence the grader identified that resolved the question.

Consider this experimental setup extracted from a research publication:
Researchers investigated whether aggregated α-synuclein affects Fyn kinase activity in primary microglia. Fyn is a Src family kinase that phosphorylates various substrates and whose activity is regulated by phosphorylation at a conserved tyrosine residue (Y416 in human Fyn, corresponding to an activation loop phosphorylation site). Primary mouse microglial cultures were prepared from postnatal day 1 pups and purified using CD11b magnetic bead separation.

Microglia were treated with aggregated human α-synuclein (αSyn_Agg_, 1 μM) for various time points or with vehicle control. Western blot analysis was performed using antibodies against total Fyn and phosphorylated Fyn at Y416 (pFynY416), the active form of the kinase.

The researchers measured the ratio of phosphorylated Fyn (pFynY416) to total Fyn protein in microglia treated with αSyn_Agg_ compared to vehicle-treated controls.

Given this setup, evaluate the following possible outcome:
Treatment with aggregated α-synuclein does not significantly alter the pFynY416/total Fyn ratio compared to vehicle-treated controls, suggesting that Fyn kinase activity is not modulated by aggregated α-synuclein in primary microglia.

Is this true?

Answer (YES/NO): NO